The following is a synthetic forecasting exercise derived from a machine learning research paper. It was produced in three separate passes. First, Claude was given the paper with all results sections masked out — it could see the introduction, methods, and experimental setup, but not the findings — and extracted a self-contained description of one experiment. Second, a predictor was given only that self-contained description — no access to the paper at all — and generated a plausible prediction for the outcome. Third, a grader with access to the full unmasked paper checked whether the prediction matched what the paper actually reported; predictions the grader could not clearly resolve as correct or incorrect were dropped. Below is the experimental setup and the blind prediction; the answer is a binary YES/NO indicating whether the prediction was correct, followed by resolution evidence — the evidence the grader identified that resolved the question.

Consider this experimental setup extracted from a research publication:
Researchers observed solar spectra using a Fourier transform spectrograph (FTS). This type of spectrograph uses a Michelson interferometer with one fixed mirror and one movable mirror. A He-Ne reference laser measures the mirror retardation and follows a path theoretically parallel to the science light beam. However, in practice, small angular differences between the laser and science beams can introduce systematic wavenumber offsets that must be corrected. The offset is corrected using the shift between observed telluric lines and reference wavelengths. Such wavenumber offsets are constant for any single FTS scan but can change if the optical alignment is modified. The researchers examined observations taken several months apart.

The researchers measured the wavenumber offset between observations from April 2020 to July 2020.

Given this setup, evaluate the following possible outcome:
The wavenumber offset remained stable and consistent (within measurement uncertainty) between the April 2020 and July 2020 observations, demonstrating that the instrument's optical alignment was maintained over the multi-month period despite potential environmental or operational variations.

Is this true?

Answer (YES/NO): NO